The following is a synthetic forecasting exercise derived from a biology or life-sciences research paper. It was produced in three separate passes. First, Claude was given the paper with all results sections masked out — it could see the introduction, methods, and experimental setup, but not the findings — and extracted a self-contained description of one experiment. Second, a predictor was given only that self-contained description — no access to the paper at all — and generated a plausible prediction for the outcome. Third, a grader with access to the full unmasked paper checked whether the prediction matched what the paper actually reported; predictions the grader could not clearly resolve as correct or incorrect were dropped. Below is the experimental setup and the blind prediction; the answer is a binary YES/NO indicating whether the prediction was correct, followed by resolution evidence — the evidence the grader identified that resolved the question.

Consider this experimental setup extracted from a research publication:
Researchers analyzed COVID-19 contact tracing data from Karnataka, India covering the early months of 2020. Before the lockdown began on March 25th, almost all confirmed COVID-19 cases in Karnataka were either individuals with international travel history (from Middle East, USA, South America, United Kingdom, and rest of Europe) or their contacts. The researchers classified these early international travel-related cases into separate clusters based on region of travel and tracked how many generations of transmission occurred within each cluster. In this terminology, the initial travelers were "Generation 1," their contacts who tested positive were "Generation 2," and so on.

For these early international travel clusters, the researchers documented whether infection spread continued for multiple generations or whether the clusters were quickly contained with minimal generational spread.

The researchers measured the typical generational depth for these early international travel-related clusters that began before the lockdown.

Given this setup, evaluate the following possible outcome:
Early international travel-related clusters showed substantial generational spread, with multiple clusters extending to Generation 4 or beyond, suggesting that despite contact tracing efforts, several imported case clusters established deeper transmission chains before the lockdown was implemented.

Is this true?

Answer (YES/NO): NO